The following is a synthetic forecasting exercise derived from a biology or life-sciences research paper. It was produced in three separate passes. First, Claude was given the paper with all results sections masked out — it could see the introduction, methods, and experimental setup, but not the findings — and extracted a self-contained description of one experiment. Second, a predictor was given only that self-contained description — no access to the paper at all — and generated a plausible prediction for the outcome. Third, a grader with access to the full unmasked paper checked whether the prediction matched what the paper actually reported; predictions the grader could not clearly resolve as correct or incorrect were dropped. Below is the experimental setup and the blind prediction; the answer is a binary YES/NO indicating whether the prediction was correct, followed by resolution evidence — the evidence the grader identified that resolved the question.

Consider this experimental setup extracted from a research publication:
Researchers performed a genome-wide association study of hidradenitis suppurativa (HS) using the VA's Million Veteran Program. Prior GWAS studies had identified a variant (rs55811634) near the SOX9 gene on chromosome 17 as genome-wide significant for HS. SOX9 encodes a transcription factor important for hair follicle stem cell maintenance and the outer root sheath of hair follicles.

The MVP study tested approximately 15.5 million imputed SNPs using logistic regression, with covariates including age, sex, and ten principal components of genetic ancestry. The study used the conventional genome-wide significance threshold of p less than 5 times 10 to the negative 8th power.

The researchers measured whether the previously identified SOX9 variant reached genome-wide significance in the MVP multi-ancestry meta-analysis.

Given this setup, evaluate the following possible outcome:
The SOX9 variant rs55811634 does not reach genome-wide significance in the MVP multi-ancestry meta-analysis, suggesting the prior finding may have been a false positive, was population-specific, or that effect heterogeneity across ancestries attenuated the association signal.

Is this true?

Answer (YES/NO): NO